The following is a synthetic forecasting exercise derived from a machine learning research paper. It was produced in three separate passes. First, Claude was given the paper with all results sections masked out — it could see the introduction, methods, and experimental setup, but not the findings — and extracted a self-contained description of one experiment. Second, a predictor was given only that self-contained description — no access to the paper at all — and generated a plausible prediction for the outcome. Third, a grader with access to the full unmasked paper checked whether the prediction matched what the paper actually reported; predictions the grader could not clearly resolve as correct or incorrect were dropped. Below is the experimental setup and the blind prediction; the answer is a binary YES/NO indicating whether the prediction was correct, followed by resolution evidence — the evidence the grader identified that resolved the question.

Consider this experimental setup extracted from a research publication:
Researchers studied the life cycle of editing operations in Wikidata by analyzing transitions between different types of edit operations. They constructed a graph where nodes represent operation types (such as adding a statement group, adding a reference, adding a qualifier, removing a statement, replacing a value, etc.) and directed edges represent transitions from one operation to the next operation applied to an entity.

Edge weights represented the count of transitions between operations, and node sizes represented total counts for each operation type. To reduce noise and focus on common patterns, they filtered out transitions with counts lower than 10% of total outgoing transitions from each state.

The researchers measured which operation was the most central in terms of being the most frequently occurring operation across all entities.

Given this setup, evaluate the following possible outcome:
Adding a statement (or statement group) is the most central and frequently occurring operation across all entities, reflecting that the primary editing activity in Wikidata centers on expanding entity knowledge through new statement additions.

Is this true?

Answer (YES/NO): YES